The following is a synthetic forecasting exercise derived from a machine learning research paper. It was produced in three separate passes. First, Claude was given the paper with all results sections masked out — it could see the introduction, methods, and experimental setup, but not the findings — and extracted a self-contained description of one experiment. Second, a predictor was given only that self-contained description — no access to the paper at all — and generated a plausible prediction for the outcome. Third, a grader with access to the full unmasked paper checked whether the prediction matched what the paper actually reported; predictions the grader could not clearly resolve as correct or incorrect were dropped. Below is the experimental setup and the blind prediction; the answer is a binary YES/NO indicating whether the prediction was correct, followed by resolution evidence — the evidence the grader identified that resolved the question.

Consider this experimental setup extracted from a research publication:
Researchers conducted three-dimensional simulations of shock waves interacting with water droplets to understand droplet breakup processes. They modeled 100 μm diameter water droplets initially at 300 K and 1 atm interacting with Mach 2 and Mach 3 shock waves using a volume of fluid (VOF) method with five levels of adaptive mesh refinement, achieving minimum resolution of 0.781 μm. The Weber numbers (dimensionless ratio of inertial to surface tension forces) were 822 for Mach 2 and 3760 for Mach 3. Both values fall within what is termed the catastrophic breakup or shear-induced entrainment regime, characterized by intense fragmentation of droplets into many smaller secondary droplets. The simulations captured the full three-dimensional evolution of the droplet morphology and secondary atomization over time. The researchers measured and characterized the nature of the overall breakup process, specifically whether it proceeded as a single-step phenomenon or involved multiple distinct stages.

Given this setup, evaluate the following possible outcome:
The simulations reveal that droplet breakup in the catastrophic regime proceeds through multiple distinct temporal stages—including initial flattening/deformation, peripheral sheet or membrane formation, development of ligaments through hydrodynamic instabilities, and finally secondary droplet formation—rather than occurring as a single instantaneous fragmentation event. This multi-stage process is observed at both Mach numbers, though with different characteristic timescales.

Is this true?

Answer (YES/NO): YES